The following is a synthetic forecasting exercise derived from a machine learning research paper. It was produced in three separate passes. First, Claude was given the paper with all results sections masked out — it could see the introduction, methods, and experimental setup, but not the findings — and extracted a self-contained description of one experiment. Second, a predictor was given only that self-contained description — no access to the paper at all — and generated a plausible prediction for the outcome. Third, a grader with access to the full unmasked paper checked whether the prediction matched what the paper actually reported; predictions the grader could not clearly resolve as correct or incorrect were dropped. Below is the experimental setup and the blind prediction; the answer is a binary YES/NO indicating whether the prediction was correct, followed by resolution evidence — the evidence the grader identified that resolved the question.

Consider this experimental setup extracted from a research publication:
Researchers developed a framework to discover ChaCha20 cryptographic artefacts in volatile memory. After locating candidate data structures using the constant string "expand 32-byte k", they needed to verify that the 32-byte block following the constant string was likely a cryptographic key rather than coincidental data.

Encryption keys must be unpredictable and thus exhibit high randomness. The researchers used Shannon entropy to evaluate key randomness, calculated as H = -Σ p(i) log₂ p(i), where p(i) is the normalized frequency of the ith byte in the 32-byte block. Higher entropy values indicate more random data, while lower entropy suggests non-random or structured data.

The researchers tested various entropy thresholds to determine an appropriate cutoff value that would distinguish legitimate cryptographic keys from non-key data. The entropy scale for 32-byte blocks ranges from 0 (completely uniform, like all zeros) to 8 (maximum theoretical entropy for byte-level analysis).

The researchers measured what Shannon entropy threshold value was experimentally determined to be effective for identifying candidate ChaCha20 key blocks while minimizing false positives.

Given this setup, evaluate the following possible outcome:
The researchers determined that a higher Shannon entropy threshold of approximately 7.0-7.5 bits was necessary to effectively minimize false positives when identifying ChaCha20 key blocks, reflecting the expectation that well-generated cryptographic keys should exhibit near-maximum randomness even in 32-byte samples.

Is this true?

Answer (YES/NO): NO